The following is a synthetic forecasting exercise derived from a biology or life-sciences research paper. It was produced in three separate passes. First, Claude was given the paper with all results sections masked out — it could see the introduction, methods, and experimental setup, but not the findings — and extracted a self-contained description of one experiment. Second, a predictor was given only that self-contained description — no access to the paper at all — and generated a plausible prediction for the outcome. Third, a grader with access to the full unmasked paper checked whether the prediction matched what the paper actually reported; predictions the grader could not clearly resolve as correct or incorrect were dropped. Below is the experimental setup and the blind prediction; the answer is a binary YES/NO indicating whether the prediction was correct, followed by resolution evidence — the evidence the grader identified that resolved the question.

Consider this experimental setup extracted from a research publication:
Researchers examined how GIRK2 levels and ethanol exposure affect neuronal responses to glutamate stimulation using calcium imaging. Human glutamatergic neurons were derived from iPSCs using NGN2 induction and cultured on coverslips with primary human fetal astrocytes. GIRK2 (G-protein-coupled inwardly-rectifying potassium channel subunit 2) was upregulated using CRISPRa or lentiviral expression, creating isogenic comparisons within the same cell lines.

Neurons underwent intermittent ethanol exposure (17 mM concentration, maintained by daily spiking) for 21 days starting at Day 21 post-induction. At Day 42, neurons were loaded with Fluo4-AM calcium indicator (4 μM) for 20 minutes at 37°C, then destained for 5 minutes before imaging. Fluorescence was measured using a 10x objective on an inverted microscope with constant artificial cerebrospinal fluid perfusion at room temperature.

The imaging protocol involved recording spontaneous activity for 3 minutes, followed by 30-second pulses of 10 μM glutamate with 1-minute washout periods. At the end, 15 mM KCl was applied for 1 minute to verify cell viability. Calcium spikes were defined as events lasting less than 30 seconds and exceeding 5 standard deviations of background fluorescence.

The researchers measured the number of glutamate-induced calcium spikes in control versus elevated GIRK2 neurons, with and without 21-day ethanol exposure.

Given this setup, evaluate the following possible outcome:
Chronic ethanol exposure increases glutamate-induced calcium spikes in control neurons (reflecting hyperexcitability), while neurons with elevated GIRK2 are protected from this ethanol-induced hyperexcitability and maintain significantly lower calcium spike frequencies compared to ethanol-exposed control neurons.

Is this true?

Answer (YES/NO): YES